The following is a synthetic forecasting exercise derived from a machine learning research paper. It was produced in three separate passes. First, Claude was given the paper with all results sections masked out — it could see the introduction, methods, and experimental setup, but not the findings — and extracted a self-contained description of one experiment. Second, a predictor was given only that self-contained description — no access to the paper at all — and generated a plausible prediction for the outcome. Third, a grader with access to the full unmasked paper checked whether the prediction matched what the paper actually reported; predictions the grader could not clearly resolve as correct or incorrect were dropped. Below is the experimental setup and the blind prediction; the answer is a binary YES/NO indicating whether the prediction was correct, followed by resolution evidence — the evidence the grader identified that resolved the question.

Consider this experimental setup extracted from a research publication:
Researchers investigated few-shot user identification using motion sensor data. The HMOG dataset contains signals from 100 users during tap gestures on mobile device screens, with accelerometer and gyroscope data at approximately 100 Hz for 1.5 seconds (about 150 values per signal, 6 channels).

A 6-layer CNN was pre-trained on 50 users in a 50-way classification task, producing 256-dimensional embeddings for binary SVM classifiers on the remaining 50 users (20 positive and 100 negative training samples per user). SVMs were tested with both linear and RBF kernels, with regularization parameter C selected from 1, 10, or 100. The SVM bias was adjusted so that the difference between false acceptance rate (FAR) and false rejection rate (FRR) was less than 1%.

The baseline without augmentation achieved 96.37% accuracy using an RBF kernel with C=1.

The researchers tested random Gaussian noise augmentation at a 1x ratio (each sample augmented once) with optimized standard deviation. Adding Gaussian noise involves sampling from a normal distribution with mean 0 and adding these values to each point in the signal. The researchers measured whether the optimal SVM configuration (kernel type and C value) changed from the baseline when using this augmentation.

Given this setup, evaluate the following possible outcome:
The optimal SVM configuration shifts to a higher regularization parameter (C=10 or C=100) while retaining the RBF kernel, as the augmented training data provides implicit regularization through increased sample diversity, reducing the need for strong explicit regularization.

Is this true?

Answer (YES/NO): NO